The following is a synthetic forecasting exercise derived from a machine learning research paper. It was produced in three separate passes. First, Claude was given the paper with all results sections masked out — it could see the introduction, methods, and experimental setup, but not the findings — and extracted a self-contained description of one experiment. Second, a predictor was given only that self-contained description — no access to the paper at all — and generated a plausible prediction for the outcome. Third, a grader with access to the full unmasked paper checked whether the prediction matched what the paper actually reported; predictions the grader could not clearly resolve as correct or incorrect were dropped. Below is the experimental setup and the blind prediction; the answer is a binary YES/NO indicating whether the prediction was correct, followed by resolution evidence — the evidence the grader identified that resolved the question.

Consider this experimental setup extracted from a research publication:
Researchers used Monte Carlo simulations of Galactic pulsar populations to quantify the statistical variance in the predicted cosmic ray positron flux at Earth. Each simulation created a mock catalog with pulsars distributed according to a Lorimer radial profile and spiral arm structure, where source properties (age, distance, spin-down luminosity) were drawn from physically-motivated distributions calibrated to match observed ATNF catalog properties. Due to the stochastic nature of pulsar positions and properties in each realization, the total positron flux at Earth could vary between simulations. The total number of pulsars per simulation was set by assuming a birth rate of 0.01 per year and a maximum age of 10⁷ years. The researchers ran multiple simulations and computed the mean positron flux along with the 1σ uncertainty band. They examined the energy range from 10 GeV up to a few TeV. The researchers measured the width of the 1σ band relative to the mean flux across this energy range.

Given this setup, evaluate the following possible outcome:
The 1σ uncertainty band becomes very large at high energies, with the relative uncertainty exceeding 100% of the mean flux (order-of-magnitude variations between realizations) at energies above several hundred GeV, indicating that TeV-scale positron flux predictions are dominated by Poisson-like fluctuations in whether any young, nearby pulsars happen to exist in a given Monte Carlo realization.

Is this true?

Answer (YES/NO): NO